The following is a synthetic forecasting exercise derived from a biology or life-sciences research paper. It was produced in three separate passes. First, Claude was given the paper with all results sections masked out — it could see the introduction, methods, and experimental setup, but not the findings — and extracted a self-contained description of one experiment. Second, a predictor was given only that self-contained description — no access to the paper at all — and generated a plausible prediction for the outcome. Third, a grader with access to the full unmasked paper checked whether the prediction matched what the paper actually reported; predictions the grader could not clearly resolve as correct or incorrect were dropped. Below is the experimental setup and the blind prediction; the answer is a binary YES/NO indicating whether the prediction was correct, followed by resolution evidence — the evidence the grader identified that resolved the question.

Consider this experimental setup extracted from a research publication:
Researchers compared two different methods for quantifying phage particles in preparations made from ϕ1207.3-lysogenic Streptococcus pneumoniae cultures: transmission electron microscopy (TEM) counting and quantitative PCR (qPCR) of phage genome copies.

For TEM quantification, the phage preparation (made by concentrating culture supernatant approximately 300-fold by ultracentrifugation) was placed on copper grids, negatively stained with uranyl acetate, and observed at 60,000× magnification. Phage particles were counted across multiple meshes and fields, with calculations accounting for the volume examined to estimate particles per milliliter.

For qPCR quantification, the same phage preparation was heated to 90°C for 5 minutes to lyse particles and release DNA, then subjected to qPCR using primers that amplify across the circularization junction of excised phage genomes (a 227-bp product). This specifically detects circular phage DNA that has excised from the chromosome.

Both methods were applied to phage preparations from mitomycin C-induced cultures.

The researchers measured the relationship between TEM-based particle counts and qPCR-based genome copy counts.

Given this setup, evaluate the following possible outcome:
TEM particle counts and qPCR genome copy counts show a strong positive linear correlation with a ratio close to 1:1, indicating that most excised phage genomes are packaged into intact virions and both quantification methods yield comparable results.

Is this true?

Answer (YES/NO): NO